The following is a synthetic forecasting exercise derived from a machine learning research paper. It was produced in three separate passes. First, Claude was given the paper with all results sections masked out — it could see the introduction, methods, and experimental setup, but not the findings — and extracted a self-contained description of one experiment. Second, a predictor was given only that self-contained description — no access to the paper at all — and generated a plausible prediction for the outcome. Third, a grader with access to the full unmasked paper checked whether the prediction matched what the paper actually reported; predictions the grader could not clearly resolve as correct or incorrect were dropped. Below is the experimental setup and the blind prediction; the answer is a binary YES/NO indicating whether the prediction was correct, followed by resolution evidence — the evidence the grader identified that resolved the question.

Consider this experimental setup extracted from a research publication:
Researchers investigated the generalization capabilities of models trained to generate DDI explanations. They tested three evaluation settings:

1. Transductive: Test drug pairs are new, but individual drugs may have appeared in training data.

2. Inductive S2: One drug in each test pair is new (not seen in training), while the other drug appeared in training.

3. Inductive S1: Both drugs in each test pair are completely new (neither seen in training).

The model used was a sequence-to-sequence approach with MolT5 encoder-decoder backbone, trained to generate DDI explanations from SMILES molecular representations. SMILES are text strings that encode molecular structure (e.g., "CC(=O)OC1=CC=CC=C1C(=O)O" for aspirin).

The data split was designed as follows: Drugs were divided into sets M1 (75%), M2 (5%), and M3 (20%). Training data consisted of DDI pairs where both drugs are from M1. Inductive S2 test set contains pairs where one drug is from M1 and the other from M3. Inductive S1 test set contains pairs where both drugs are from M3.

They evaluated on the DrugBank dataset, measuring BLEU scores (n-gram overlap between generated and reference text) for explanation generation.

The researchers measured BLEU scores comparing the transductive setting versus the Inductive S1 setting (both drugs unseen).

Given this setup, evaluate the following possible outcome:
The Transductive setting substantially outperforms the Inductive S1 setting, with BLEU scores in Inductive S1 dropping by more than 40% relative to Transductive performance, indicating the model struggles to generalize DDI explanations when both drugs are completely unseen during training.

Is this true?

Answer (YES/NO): YES